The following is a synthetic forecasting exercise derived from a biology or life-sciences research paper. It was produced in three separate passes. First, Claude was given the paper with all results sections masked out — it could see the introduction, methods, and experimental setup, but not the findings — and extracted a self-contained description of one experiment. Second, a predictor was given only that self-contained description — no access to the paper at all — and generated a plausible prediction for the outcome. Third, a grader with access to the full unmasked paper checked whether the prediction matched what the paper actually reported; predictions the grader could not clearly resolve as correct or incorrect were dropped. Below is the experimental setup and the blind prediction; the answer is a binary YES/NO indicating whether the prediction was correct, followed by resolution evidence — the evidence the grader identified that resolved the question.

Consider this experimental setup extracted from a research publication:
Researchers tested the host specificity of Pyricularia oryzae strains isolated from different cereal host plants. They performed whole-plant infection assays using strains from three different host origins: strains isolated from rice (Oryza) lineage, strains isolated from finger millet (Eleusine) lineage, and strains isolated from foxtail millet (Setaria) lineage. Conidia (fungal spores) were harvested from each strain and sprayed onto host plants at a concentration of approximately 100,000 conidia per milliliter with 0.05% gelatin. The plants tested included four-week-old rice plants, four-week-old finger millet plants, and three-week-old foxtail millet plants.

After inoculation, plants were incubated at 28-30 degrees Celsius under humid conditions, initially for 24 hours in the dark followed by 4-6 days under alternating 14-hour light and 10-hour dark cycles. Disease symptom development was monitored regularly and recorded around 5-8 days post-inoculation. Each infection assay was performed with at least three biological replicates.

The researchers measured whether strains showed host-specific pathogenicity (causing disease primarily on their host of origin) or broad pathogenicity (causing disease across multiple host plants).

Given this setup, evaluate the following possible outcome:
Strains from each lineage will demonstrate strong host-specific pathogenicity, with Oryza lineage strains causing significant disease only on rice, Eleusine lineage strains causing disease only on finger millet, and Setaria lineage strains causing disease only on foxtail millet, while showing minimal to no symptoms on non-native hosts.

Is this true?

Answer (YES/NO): NO